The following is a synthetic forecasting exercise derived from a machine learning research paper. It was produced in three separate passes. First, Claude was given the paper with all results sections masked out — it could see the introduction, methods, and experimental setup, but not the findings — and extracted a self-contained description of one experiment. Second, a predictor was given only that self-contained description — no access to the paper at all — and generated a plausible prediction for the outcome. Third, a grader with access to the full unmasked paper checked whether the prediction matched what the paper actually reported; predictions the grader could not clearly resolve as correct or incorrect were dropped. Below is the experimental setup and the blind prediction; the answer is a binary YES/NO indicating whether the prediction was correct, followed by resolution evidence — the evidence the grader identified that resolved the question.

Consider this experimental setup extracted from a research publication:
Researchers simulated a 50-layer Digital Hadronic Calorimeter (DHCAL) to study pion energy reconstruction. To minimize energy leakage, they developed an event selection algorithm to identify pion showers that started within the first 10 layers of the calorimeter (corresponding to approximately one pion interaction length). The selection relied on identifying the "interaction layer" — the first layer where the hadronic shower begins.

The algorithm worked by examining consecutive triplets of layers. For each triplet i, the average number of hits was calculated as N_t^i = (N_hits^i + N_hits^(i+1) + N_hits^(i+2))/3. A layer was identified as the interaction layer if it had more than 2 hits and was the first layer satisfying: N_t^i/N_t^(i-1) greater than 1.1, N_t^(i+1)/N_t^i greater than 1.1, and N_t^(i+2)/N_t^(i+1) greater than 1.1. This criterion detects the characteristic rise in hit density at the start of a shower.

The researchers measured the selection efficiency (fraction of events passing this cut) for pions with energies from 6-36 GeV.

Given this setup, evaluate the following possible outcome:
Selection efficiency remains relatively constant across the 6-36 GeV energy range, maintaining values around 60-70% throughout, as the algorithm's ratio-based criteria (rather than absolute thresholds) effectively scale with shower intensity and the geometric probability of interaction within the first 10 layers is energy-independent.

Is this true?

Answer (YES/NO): YES